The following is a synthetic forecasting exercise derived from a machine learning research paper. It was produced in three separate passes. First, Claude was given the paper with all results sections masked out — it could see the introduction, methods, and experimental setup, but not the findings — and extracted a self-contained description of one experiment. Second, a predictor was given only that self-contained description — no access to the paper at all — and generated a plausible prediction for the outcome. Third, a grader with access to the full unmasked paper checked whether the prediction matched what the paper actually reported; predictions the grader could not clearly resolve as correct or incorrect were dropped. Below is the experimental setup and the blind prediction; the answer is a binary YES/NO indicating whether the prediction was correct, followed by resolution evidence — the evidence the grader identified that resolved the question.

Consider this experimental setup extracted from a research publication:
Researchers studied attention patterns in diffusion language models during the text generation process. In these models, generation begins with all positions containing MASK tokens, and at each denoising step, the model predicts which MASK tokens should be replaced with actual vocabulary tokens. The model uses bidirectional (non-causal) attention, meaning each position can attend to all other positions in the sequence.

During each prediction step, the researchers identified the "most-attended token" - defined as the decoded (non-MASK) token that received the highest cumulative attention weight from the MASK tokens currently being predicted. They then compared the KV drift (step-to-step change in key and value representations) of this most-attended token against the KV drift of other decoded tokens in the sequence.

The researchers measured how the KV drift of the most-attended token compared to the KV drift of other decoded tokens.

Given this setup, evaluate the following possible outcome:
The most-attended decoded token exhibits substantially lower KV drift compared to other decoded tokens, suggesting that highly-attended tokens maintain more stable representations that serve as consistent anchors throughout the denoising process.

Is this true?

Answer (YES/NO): YES